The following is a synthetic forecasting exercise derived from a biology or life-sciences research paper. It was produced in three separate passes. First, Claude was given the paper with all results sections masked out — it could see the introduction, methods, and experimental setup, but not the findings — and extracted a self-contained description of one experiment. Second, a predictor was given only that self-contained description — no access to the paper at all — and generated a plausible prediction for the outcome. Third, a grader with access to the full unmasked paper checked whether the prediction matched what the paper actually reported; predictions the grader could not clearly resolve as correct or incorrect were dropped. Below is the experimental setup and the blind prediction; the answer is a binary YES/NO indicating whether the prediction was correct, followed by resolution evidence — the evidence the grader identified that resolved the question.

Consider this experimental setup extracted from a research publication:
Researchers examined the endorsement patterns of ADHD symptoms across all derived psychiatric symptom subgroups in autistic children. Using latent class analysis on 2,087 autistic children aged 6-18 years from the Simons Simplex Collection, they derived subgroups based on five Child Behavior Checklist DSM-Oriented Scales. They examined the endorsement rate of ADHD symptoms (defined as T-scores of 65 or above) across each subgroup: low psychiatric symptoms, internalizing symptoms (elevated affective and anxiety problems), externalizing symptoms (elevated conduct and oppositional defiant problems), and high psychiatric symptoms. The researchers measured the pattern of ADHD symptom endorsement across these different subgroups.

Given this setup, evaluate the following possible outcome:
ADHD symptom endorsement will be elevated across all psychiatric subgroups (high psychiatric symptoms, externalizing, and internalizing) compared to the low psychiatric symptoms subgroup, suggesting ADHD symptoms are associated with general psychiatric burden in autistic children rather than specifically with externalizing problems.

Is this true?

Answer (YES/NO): YES